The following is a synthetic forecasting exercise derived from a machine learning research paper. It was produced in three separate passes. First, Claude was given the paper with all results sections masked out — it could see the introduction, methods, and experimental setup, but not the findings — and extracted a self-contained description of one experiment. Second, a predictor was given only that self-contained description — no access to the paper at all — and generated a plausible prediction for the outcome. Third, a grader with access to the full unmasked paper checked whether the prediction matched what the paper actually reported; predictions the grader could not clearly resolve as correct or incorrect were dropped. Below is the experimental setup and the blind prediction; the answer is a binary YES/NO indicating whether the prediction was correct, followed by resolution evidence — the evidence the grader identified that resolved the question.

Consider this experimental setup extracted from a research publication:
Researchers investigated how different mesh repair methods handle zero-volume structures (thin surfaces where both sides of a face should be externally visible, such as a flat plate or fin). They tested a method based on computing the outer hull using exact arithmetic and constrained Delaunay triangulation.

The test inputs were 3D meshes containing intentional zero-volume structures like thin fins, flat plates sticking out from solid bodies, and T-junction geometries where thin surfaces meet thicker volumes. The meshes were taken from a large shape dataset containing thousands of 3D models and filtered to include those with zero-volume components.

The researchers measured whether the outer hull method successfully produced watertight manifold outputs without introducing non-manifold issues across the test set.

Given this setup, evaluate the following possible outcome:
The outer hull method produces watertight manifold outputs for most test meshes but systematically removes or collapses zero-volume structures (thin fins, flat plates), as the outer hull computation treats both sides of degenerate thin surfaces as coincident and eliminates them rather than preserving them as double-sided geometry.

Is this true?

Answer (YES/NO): NO